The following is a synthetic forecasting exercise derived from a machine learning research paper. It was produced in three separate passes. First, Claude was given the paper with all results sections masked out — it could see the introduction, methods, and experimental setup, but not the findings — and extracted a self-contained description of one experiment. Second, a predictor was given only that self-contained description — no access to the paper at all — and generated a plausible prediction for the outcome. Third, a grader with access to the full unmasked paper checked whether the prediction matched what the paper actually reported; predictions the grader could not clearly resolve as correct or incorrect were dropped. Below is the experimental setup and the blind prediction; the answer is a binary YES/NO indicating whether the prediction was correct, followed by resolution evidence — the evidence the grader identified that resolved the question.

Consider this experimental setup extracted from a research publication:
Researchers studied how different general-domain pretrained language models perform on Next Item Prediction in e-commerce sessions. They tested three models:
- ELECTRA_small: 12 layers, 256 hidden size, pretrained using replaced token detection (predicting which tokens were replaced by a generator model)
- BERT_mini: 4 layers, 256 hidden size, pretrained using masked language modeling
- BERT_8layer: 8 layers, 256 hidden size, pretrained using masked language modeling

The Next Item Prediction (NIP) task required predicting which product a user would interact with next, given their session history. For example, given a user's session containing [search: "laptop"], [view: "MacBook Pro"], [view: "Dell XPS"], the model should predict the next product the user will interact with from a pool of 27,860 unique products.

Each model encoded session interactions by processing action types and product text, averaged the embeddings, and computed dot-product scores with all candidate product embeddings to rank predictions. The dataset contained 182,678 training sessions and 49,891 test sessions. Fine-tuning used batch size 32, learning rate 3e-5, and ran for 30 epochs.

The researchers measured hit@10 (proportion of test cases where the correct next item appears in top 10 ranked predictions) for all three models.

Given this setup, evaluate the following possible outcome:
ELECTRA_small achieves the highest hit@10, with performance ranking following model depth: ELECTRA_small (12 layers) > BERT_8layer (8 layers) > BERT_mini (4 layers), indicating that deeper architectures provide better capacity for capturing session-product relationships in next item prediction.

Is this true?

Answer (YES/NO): NO